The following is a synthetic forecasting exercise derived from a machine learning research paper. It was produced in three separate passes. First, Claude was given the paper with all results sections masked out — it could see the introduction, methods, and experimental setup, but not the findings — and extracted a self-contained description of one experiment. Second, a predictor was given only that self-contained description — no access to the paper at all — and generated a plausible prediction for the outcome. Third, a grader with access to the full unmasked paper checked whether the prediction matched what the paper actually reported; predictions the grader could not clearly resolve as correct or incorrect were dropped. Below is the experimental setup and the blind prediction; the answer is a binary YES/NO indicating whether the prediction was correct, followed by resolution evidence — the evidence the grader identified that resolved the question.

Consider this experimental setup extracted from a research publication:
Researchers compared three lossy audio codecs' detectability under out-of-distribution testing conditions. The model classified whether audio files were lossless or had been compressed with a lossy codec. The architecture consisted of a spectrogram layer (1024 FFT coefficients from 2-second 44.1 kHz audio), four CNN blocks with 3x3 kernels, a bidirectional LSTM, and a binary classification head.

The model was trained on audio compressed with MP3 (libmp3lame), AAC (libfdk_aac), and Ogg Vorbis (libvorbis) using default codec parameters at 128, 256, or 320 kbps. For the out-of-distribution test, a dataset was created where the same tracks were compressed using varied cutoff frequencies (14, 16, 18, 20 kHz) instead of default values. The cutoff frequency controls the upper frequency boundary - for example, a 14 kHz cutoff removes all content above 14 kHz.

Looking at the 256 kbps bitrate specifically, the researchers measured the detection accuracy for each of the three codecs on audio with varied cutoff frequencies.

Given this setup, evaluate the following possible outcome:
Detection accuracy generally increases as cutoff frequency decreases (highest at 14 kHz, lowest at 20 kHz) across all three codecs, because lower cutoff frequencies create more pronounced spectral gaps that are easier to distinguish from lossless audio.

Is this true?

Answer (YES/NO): NO